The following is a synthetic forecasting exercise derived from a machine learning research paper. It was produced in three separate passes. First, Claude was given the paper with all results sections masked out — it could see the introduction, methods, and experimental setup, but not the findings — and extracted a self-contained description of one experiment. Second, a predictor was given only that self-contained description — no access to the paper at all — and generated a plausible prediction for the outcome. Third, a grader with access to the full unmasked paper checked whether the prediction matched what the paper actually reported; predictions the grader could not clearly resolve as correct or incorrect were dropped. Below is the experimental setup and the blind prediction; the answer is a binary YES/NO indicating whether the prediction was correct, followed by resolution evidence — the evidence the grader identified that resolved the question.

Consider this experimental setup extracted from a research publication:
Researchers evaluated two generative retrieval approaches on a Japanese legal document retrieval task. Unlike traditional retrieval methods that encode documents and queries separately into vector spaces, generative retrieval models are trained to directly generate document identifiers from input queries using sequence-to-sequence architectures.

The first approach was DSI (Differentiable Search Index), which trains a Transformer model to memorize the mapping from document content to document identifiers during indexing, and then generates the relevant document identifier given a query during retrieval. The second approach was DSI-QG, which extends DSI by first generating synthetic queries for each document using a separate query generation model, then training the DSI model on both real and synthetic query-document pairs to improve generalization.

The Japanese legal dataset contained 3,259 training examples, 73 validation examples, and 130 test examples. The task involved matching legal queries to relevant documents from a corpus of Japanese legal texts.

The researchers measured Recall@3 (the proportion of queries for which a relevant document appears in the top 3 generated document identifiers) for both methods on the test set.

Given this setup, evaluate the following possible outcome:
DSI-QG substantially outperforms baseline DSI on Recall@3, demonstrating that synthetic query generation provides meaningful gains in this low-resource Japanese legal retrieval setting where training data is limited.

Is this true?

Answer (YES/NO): NO